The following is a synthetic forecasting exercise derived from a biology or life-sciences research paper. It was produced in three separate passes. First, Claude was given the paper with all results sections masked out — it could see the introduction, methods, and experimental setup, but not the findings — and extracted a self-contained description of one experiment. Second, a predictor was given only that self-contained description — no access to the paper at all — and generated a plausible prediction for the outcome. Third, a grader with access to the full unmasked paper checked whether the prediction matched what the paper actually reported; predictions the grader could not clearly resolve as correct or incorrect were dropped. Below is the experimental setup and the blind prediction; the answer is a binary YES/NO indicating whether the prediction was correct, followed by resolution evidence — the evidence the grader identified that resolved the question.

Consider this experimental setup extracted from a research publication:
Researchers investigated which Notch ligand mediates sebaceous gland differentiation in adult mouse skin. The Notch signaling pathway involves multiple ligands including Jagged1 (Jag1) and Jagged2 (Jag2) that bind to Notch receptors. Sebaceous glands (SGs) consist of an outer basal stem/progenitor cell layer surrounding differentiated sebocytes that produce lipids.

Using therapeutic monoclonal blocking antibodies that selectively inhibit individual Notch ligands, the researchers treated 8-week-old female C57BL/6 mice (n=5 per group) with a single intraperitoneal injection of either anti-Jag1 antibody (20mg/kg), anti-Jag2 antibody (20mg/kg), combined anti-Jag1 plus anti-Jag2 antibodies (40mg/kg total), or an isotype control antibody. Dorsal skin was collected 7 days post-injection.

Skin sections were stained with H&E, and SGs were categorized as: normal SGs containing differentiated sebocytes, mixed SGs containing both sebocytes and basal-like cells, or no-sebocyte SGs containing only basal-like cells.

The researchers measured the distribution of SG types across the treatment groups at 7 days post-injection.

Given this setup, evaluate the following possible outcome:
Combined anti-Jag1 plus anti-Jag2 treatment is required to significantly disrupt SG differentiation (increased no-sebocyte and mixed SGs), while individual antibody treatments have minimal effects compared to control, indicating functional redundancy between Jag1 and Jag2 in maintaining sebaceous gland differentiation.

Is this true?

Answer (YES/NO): NO